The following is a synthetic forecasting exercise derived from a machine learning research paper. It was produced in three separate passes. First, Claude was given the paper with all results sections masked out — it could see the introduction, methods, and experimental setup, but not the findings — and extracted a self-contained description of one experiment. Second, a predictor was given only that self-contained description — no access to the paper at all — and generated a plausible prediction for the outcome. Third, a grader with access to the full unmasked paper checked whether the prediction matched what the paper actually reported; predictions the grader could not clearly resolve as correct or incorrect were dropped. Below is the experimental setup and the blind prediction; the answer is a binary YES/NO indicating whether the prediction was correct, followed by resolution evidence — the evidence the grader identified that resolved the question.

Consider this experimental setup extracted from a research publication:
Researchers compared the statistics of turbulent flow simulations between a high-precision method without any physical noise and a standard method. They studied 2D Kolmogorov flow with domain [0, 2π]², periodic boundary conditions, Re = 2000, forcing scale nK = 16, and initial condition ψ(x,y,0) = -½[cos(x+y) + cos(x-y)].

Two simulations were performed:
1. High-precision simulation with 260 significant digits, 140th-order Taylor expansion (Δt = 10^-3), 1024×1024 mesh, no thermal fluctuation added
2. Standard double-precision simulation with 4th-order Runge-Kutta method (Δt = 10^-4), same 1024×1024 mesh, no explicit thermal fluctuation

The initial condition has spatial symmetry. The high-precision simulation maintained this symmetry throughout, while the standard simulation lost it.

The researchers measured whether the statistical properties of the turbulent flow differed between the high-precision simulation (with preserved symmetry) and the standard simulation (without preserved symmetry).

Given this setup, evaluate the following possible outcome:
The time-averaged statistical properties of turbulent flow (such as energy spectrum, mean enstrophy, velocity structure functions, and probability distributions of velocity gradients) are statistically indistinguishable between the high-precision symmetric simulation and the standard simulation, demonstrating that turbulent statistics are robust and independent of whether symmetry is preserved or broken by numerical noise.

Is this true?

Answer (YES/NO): NO